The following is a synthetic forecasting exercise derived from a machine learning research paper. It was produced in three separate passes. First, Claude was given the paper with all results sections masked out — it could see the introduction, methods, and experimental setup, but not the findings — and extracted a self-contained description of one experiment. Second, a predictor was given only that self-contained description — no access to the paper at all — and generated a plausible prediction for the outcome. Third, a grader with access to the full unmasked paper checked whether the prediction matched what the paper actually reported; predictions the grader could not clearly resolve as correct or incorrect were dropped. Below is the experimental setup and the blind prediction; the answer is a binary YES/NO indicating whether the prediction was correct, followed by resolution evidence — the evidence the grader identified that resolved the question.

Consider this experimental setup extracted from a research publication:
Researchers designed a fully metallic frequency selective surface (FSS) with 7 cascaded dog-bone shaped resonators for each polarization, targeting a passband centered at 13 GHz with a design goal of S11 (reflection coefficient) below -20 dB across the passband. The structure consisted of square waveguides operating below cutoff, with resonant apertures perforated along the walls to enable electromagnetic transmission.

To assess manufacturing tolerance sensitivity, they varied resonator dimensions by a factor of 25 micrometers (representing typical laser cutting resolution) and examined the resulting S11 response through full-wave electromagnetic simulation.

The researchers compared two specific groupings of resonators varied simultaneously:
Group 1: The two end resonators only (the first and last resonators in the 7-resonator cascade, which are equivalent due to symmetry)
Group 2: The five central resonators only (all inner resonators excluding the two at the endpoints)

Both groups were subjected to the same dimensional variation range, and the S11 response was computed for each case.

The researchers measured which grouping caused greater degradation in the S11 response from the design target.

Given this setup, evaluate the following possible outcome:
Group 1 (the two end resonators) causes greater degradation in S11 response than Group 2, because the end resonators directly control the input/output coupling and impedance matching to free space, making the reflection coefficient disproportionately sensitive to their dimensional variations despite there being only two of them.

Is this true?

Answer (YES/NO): NO